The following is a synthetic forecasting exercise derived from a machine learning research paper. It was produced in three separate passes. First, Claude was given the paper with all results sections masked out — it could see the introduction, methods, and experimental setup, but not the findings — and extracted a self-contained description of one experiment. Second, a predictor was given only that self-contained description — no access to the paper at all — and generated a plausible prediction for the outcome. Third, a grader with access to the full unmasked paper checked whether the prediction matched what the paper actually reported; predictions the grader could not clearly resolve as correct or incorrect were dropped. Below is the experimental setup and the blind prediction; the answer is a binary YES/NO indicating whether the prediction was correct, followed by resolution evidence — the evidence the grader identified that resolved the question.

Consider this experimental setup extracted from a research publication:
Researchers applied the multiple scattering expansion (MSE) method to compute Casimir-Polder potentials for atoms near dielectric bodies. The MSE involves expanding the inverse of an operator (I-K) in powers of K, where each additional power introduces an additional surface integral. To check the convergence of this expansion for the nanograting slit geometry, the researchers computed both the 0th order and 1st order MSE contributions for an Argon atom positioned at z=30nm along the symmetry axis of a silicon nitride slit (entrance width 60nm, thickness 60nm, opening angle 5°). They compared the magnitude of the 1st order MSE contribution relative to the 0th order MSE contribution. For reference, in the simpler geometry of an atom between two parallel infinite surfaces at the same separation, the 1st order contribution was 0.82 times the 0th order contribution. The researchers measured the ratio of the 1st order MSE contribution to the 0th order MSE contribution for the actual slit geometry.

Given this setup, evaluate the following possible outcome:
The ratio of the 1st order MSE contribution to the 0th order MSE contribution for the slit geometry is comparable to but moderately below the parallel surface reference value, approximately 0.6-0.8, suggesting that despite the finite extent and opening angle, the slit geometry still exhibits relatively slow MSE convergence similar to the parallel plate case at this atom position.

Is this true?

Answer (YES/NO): NO